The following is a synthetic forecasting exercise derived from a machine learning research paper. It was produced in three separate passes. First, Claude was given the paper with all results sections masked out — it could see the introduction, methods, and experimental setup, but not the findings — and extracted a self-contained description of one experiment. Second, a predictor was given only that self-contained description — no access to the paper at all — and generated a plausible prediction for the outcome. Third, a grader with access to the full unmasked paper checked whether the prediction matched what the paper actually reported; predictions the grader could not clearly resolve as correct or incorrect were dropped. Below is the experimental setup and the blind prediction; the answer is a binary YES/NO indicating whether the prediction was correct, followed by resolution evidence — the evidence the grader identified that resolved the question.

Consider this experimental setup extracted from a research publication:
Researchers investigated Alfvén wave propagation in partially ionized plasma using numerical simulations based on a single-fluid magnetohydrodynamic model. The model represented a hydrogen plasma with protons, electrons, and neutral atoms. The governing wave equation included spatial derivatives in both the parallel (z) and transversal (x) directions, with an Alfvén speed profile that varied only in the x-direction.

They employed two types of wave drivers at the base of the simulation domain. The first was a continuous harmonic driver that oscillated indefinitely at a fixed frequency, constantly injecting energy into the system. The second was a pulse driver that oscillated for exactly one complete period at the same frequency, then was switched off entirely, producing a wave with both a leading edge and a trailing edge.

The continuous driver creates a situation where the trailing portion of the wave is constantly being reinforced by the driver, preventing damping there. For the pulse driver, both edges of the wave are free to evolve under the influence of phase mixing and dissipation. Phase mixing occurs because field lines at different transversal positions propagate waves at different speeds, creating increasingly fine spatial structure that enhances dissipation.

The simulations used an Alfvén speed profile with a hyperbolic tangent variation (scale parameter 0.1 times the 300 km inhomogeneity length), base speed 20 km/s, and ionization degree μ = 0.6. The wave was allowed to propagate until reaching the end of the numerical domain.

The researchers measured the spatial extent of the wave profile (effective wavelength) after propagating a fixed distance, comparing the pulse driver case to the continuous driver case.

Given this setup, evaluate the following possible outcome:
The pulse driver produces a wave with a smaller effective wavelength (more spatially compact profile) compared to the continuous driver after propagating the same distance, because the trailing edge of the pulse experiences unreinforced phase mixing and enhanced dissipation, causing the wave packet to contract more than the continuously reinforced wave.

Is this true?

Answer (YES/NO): NO